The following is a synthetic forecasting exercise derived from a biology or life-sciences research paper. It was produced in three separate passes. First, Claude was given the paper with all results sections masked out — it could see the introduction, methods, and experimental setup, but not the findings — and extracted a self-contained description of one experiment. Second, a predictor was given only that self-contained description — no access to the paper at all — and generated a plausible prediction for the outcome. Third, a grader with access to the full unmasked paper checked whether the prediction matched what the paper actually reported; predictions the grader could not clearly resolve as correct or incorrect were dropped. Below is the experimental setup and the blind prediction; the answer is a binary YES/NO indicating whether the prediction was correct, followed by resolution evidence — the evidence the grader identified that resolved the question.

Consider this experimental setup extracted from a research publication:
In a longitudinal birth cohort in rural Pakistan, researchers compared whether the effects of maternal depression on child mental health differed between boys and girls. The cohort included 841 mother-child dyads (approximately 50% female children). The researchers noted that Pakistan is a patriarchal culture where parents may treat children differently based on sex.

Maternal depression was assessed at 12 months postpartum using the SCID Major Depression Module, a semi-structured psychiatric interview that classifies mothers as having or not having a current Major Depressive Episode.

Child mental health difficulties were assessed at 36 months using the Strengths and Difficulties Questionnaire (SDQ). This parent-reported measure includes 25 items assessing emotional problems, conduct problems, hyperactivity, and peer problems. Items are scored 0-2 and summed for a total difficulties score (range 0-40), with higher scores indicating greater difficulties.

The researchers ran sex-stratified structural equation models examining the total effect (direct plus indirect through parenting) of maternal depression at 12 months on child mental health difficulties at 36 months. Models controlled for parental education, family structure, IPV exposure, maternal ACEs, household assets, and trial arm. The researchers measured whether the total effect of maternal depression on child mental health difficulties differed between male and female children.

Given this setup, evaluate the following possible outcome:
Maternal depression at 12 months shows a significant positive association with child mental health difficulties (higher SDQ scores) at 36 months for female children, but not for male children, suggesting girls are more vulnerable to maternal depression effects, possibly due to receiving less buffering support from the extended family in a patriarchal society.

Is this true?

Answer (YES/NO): NO